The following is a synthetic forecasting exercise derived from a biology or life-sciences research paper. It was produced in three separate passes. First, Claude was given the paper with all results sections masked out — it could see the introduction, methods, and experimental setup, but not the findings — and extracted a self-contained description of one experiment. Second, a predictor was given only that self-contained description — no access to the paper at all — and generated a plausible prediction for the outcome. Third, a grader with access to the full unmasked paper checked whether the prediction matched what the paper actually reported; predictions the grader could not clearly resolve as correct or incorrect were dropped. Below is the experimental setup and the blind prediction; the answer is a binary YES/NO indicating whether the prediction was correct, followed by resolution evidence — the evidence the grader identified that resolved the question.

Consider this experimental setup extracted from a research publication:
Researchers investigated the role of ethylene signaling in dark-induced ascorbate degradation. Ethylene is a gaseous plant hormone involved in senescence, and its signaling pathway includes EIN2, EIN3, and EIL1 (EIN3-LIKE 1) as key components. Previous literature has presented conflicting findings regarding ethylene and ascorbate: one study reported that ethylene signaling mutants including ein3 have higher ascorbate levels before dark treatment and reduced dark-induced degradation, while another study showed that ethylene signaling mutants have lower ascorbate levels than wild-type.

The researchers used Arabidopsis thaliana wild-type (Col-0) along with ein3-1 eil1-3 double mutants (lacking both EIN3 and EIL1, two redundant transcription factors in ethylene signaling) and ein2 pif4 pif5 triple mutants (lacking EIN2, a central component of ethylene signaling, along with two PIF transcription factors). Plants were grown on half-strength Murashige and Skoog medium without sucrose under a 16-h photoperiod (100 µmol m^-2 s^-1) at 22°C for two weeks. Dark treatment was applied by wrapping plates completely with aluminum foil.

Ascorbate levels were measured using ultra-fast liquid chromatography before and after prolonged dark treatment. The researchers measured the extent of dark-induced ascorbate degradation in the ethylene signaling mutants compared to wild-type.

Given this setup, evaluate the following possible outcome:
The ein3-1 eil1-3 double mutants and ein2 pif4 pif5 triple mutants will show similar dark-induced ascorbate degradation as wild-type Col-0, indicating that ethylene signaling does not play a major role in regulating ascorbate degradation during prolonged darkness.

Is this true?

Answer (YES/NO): YES